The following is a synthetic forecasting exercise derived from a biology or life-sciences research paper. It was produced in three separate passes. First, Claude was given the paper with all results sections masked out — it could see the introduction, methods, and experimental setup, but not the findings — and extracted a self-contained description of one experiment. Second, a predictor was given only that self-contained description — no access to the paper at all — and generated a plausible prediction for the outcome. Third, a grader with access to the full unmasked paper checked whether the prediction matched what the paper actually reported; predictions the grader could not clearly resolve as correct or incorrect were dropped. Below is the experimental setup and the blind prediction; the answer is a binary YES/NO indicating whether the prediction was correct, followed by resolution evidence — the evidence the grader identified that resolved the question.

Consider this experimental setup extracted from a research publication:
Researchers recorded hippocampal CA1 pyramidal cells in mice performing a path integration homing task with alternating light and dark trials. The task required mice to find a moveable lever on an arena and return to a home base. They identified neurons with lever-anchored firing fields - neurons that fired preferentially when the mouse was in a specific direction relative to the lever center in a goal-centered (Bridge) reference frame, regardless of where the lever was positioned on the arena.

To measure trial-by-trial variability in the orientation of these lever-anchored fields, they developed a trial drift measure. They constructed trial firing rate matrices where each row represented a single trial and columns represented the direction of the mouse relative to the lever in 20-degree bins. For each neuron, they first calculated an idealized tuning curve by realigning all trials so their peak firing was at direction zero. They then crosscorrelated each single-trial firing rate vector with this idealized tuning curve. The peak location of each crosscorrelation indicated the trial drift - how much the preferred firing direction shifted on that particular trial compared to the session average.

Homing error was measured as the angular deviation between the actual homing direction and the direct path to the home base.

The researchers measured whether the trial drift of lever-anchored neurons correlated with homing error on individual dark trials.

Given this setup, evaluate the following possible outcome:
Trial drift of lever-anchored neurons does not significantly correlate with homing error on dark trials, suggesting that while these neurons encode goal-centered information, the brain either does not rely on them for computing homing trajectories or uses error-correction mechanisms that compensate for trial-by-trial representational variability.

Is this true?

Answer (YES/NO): NO